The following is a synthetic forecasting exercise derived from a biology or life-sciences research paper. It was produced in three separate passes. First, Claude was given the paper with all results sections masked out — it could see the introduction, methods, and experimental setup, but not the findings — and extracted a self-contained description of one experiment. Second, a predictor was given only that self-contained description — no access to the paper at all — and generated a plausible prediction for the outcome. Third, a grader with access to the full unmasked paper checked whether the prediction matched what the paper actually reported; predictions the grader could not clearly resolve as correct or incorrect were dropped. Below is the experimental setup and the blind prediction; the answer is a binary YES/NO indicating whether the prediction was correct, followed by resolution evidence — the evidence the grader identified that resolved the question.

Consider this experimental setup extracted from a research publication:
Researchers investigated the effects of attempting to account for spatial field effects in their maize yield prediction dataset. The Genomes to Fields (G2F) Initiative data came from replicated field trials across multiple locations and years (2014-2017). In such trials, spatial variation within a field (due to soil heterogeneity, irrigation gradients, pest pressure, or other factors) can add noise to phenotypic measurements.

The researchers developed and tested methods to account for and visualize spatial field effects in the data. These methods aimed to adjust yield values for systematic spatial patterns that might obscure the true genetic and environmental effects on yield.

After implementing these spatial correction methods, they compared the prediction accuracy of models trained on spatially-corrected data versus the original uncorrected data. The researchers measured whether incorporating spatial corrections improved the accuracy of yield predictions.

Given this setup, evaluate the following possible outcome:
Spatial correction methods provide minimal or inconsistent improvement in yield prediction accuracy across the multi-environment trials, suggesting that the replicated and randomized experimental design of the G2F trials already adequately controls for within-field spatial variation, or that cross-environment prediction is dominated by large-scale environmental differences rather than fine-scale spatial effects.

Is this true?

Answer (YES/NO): YES